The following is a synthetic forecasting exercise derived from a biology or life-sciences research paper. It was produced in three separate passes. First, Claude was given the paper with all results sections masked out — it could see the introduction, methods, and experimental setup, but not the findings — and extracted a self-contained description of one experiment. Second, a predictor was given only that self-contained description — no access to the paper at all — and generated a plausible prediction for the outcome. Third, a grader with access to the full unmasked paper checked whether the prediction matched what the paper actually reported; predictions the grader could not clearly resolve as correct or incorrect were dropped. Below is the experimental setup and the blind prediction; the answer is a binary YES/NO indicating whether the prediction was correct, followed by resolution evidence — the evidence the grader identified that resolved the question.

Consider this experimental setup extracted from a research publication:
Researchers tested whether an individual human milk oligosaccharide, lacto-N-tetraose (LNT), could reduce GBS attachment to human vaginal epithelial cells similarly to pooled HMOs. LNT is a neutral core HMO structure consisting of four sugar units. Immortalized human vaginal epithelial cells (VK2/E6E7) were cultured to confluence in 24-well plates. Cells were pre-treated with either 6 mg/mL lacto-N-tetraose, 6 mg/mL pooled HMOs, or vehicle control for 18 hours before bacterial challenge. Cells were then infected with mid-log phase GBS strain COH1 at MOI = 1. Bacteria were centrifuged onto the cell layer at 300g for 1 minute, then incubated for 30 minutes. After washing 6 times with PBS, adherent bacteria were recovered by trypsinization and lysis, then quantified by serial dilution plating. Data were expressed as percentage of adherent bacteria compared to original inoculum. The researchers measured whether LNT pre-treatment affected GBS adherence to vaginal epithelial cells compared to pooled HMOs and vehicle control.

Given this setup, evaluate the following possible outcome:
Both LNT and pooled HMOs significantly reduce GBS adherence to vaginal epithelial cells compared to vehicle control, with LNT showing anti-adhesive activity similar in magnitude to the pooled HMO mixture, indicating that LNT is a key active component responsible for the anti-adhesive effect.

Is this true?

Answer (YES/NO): NO